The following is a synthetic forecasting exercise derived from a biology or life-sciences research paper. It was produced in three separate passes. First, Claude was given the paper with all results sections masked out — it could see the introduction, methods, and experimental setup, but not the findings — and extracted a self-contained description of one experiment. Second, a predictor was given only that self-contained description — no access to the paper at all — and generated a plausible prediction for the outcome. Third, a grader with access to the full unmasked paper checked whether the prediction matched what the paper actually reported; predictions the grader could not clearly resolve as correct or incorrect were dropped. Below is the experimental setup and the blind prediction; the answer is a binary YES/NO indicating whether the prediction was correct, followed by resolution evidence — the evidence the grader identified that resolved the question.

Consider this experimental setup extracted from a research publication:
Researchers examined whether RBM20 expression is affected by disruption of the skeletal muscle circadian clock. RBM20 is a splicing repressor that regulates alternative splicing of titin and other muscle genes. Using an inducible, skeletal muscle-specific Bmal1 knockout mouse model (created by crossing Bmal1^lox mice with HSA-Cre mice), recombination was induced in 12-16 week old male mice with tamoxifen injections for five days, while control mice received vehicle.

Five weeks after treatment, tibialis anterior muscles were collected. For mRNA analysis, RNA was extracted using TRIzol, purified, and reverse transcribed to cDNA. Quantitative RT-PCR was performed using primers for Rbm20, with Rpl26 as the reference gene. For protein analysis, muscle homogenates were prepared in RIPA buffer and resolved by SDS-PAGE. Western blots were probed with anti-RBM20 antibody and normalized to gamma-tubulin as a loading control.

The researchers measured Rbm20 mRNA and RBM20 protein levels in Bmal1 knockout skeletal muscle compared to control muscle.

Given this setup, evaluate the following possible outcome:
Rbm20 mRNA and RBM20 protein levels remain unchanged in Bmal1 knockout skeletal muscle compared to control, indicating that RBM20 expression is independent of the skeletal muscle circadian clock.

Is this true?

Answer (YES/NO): NO